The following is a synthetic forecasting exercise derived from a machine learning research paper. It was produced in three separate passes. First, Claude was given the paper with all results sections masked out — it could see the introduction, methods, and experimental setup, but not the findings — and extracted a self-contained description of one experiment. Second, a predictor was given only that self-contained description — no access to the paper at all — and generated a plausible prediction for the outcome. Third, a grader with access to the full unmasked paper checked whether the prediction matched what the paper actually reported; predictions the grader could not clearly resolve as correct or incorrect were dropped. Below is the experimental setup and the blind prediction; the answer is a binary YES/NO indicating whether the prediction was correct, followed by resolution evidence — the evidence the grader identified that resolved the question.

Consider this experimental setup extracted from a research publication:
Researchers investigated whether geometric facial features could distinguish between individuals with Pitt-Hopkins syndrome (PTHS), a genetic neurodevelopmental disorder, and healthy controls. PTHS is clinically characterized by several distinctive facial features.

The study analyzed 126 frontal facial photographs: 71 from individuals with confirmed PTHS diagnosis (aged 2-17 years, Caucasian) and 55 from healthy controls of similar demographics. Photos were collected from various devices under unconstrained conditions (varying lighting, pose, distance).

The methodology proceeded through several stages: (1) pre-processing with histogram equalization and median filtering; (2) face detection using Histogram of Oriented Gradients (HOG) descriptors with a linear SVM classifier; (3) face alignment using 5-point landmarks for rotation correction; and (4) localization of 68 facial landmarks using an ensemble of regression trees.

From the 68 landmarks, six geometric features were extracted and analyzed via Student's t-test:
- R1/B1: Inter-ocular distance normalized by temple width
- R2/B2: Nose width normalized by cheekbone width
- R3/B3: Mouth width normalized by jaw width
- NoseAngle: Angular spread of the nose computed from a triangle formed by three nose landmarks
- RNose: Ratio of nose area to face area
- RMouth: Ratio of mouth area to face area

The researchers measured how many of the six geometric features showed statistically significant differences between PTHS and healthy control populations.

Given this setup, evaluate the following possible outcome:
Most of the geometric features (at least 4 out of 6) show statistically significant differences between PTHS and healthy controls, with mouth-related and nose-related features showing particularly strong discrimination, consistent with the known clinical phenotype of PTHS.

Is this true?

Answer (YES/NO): NO